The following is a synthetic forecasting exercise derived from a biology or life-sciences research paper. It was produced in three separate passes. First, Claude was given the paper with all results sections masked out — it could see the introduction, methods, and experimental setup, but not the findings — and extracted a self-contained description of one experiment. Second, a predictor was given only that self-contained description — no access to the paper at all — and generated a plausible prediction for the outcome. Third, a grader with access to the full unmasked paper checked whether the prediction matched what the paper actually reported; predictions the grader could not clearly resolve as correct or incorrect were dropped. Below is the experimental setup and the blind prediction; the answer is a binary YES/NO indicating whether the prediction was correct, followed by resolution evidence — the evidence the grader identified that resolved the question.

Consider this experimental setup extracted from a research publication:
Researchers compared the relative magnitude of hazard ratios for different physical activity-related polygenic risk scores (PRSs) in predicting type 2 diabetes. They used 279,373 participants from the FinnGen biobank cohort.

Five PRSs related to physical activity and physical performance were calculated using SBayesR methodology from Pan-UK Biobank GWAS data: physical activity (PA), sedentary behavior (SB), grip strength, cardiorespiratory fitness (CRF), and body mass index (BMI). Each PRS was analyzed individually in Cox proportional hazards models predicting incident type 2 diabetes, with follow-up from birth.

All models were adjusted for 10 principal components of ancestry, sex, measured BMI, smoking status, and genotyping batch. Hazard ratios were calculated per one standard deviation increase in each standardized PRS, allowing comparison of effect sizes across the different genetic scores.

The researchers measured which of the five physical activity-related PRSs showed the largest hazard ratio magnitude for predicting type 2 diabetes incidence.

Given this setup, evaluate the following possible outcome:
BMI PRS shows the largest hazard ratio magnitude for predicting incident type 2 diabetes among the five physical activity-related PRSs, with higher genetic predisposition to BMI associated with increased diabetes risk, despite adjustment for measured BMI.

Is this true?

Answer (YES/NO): YES